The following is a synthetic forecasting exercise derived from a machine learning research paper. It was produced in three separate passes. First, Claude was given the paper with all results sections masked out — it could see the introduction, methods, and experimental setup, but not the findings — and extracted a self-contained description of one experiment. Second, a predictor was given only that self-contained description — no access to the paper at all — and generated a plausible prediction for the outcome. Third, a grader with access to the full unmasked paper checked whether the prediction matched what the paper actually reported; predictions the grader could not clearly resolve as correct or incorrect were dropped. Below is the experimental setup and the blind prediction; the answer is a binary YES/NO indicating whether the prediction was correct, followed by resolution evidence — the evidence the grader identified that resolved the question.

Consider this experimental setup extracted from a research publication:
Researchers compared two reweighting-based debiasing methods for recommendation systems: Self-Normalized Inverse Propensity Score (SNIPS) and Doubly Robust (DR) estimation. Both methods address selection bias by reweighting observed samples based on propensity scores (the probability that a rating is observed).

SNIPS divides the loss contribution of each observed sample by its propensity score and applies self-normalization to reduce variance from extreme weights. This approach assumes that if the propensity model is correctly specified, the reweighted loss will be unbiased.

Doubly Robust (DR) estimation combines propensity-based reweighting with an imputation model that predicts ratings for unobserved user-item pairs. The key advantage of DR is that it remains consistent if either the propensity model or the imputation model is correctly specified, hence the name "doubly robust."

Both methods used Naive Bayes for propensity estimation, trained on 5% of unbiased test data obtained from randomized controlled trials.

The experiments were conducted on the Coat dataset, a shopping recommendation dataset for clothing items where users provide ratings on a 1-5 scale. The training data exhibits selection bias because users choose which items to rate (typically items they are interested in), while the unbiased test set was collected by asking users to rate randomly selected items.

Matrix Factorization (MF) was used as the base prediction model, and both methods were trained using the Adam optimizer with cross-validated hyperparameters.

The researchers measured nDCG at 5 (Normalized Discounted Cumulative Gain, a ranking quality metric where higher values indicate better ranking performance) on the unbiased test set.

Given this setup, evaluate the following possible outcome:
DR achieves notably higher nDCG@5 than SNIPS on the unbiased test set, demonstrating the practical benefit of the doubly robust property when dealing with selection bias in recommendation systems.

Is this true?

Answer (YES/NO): NO